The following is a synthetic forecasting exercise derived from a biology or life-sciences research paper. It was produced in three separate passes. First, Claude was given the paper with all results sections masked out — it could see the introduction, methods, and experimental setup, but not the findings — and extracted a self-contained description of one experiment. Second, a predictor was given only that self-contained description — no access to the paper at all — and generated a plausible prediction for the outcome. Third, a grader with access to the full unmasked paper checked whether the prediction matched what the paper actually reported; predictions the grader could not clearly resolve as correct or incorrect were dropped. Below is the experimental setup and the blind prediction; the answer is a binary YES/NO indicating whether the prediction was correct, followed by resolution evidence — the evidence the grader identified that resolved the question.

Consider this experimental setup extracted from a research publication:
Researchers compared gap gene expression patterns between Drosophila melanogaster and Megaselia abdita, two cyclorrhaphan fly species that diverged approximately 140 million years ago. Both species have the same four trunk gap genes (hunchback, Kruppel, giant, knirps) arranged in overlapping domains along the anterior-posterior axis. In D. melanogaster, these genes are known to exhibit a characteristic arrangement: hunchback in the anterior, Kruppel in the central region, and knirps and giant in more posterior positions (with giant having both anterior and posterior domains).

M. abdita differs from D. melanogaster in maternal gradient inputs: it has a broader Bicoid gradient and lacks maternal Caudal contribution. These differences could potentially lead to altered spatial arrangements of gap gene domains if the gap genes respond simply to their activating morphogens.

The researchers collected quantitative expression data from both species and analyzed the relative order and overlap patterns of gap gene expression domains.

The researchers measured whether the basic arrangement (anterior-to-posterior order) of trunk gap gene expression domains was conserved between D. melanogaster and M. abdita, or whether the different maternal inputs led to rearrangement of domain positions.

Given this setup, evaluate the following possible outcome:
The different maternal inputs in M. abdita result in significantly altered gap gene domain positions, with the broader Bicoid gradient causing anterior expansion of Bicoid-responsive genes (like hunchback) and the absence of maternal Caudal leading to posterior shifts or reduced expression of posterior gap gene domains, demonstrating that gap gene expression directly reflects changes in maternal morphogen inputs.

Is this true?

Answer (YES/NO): NO